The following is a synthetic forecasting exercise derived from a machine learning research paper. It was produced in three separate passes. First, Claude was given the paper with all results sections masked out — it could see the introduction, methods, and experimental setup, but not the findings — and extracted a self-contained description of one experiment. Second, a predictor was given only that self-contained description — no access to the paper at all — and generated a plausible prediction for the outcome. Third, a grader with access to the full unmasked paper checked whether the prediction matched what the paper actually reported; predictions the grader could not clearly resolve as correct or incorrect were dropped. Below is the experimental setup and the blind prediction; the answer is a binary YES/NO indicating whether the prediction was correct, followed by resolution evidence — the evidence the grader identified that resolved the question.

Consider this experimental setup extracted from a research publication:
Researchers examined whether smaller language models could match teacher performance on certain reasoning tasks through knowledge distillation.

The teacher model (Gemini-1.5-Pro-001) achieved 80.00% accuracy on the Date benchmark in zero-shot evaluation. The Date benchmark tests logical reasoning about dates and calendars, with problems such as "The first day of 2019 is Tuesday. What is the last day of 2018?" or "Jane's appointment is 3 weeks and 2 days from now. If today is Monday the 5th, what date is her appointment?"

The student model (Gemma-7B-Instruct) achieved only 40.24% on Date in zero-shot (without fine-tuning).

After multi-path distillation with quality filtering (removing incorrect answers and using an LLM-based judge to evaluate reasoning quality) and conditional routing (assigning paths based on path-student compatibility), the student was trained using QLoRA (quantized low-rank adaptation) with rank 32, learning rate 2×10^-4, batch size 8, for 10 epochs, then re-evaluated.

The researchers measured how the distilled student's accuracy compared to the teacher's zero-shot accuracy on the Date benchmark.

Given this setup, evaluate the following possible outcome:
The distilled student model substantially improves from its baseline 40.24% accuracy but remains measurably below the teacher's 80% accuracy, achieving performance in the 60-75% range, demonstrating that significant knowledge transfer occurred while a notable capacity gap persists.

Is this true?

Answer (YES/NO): NO